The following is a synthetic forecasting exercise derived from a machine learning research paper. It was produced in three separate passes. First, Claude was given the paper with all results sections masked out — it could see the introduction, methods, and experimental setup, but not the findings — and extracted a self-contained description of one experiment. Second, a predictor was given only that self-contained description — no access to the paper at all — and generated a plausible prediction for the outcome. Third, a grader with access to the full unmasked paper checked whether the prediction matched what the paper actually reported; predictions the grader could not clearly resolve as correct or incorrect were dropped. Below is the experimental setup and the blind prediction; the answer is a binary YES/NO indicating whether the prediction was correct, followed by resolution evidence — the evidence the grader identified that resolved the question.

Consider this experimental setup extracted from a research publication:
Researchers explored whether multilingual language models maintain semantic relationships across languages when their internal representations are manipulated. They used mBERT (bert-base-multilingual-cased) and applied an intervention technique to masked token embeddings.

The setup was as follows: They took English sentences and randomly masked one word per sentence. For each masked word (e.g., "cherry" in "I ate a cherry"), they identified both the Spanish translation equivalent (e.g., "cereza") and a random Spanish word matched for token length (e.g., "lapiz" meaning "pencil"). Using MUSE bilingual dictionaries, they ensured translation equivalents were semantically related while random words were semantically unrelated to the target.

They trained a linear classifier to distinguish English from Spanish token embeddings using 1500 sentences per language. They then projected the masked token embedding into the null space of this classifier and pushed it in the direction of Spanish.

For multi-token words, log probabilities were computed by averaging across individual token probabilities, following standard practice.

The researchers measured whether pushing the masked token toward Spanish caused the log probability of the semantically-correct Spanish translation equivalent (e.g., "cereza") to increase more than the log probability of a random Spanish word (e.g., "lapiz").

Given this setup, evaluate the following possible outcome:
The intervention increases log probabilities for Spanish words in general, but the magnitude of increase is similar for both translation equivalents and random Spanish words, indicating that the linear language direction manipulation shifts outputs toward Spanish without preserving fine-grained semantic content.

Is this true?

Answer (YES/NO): YES